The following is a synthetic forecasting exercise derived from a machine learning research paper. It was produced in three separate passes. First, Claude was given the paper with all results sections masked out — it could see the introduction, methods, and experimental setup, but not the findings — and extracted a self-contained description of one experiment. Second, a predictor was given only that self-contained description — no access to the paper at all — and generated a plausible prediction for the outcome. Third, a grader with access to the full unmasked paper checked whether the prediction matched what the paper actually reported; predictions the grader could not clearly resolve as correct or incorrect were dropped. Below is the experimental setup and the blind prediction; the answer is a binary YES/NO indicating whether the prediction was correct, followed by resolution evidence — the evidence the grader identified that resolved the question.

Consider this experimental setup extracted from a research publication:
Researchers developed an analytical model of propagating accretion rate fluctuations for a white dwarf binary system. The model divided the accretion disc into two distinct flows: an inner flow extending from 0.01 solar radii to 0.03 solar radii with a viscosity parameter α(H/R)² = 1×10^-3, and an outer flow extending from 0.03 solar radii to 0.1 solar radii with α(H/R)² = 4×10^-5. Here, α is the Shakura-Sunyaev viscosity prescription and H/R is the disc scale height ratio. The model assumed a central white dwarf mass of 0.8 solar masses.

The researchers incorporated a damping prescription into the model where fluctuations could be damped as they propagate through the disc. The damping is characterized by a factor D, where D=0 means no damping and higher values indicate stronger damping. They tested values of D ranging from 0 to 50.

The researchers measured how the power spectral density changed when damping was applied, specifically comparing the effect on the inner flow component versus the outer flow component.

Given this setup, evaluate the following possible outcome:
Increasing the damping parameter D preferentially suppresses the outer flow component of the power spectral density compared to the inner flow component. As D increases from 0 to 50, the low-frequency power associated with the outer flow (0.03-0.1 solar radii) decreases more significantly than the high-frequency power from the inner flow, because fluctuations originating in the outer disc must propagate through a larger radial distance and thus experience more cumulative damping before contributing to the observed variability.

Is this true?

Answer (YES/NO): NO